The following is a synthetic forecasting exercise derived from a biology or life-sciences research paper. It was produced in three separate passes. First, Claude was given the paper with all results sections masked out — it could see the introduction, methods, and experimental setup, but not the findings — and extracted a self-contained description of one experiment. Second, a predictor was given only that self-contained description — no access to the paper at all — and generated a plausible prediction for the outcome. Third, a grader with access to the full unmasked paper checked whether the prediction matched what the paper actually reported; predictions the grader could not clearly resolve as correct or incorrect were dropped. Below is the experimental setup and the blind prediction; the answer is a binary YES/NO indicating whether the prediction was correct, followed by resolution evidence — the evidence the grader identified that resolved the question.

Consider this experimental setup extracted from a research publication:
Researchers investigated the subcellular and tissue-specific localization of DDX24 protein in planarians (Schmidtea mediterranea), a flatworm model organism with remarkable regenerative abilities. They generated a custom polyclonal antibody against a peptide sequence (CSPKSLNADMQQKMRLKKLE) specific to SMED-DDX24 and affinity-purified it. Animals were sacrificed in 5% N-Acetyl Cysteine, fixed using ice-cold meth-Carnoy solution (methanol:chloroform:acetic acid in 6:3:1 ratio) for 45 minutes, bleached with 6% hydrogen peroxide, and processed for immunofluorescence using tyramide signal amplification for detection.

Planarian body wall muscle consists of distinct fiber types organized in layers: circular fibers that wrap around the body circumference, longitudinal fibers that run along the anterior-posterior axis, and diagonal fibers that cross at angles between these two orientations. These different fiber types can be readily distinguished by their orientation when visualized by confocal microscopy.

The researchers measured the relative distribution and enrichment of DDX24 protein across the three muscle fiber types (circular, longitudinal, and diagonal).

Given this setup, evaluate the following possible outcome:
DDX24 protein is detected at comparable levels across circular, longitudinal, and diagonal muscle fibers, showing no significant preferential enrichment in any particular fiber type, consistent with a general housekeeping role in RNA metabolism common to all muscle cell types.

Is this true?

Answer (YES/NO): NO